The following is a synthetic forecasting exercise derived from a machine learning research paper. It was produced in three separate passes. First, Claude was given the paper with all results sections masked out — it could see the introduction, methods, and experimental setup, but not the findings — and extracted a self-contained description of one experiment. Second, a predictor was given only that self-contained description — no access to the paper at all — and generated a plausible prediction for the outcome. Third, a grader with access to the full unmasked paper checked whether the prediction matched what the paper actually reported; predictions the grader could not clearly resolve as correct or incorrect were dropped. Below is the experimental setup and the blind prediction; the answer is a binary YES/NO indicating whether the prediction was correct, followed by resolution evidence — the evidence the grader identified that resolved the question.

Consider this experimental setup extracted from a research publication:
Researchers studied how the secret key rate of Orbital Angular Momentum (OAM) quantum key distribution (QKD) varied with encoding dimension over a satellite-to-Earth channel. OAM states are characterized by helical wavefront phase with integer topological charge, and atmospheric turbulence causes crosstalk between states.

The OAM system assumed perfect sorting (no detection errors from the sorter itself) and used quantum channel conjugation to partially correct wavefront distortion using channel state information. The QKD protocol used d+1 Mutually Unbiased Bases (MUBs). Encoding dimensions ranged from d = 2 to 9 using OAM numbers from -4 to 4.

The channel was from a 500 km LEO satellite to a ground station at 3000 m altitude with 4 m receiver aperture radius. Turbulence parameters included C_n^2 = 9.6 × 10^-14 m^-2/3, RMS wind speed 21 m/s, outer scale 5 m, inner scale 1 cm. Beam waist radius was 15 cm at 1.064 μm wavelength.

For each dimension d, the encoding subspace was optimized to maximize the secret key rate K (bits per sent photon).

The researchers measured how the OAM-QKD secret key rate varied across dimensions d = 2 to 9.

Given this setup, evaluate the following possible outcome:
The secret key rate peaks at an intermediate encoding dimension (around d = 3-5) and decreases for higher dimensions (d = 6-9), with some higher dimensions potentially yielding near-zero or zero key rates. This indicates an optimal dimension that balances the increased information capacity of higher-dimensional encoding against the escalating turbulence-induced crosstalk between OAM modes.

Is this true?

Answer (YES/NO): NO